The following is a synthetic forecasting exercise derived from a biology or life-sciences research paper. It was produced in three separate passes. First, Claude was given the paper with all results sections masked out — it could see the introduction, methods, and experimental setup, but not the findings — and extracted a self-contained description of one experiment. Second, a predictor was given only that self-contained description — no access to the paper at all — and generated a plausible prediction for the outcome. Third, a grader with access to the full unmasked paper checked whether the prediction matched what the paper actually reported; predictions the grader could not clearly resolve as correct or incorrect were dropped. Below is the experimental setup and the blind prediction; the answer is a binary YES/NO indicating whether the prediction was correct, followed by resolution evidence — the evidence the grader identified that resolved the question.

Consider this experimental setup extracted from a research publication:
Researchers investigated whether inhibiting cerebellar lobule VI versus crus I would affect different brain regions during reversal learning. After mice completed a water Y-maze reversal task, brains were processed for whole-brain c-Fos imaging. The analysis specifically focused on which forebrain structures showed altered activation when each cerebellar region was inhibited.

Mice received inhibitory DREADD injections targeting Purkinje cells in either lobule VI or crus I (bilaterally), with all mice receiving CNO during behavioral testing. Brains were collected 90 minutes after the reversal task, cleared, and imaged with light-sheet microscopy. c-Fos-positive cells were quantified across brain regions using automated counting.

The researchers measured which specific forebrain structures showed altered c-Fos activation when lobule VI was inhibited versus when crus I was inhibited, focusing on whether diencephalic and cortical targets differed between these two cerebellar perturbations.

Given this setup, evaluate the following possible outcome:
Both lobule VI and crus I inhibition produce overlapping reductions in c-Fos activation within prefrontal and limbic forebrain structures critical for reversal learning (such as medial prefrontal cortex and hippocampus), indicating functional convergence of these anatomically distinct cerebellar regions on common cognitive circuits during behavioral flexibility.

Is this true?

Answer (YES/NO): NO